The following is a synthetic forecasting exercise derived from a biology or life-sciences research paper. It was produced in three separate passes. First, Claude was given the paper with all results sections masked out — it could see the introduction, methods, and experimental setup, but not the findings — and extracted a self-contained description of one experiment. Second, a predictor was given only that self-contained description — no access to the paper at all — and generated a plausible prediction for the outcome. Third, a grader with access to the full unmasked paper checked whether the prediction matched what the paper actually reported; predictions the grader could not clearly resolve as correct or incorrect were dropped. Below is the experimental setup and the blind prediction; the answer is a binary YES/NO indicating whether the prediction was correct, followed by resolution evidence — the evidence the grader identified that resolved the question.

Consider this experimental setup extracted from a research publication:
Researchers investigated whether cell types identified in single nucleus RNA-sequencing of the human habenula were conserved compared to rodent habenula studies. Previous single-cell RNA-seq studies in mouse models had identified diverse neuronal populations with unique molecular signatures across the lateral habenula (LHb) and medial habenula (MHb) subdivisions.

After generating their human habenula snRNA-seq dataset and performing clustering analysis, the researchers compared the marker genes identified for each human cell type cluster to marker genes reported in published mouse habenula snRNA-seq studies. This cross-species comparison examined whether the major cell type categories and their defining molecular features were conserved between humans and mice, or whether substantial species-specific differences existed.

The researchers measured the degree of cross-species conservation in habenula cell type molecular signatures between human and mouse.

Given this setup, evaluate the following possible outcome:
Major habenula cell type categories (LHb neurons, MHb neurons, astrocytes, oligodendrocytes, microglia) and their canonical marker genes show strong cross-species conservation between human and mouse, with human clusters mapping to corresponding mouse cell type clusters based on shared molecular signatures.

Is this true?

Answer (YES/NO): NO